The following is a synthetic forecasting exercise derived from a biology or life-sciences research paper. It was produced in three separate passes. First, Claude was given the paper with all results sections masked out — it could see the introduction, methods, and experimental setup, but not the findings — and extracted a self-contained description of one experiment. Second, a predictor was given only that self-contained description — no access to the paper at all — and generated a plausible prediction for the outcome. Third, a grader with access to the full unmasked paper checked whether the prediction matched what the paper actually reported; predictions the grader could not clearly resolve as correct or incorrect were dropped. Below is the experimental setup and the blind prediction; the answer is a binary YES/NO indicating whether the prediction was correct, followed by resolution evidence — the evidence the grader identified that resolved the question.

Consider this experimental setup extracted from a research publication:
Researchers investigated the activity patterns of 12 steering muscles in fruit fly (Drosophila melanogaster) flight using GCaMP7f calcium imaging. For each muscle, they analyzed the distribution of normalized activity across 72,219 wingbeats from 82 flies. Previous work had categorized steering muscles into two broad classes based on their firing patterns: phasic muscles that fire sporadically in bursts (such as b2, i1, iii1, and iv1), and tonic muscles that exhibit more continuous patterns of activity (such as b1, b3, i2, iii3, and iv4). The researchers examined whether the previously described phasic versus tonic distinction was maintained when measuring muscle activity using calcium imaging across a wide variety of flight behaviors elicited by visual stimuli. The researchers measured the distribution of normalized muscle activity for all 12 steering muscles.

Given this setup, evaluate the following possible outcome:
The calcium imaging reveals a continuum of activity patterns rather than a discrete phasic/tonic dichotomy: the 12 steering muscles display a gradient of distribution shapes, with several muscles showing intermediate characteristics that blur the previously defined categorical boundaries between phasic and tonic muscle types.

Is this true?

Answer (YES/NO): NO